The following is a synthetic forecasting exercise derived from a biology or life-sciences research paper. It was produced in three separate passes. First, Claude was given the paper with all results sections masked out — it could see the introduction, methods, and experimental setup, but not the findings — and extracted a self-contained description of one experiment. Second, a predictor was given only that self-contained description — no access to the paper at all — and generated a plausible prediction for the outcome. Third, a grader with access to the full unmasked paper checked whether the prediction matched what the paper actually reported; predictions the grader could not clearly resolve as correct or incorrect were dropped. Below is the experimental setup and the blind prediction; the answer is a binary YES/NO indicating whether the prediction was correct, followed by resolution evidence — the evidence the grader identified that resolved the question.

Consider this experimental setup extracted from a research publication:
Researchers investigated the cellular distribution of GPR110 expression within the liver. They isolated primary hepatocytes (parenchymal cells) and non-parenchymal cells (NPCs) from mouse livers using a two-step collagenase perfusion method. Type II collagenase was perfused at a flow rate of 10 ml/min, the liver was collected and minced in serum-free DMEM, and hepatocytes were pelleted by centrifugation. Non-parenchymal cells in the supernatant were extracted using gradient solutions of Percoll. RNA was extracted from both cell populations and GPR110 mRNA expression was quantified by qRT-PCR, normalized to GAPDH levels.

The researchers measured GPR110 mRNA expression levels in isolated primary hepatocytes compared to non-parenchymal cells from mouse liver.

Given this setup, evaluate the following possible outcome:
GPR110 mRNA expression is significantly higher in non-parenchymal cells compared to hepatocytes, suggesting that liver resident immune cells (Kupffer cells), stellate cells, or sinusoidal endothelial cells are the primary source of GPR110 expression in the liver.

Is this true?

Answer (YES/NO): NO